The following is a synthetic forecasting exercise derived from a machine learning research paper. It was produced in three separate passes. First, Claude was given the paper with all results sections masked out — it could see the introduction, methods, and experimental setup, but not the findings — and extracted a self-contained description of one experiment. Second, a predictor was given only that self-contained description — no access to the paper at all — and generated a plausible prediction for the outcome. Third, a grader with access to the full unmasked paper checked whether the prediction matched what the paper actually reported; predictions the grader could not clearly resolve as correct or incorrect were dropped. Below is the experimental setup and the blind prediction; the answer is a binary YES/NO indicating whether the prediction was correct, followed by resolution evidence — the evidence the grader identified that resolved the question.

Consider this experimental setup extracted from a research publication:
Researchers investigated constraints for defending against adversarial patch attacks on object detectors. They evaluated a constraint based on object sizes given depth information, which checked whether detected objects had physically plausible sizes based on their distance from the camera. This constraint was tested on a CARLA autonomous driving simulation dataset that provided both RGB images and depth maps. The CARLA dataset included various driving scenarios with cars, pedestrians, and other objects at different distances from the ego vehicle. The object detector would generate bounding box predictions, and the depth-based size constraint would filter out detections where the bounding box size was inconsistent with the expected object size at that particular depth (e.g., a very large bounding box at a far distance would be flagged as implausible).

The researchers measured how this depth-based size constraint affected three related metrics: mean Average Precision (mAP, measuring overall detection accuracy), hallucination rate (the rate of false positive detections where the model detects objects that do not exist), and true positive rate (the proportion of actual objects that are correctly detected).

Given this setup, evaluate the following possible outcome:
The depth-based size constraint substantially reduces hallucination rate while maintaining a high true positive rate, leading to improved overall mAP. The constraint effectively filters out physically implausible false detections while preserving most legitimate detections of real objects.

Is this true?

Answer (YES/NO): NO